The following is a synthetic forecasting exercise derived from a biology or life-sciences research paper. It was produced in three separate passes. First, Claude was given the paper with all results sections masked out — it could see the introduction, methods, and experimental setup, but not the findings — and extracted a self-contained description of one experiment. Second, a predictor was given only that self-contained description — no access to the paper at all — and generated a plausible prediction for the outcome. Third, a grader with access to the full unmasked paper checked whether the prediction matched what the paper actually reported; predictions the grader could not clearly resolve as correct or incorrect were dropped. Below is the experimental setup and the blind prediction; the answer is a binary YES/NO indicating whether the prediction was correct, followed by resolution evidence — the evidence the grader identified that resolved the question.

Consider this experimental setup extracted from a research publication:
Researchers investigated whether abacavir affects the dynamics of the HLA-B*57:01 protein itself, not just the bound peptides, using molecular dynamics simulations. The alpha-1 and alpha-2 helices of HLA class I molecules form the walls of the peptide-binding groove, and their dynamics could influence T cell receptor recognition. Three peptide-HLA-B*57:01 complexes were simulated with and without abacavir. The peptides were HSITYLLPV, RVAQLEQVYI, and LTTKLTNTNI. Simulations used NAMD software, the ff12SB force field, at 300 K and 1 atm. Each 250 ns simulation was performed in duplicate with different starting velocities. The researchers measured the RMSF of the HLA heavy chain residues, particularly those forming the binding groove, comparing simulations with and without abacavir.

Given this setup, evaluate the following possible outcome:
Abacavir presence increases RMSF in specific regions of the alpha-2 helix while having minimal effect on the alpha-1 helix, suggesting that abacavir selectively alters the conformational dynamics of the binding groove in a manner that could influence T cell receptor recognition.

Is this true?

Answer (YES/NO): NO